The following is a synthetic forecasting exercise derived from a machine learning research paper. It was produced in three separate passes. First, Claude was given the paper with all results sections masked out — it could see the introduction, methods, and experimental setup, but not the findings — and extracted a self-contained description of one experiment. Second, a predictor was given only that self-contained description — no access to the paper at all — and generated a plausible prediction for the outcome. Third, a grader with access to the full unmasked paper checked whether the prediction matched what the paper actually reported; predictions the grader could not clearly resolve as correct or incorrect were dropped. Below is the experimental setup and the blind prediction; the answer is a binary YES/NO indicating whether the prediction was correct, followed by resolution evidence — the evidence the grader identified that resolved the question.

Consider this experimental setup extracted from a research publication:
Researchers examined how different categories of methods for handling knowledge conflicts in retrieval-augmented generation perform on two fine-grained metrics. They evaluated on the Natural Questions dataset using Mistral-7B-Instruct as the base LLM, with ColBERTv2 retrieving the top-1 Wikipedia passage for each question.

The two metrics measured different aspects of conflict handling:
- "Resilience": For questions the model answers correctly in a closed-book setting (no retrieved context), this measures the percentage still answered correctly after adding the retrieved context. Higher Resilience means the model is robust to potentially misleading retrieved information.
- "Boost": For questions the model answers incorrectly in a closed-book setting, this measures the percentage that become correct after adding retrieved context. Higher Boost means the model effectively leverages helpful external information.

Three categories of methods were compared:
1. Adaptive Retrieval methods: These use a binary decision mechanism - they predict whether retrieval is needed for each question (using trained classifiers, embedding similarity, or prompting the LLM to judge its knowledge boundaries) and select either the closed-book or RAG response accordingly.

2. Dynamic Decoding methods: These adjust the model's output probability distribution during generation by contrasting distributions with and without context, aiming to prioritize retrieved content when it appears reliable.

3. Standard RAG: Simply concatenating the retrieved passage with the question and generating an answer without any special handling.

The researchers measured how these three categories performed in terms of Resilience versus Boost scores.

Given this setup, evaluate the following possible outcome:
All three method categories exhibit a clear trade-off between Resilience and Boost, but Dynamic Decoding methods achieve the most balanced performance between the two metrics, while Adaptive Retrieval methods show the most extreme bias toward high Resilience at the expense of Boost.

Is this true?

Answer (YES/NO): NO